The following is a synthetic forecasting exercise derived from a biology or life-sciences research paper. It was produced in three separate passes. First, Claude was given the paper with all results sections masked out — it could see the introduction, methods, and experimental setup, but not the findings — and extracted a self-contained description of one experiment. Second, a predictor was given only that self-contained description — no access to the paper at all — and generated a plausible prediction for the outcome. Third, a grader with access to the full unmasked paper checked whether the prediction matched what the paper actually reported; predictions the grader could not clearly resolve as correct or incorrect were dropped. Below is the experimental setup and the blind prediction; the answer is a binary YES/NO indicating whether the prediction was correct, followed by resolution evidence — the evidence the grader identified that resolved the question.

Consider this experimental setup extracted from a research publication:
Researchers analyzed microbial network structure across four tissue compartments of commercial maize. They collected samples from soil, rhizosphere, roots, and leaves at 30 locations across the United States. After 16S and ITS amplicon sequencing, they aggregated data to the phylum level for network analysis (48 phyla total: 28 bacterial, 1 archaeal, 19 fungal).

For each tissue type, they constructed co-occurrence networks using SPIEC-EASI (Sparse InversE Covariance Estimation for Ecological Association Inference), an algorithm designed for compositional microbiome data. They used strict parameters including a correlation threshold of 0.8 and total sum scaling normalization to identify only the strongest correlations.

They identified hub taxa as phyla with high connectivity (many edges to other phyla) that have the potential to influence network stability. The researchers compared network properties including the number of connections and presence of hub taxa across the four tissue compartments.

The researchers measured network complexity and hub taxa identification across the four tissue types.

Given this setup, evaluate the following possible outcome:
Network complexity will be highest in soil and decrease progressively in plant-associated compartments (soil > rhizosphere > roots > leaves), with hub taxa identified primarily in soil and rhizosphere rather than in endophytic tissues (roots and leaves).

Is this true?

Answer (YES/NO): NO